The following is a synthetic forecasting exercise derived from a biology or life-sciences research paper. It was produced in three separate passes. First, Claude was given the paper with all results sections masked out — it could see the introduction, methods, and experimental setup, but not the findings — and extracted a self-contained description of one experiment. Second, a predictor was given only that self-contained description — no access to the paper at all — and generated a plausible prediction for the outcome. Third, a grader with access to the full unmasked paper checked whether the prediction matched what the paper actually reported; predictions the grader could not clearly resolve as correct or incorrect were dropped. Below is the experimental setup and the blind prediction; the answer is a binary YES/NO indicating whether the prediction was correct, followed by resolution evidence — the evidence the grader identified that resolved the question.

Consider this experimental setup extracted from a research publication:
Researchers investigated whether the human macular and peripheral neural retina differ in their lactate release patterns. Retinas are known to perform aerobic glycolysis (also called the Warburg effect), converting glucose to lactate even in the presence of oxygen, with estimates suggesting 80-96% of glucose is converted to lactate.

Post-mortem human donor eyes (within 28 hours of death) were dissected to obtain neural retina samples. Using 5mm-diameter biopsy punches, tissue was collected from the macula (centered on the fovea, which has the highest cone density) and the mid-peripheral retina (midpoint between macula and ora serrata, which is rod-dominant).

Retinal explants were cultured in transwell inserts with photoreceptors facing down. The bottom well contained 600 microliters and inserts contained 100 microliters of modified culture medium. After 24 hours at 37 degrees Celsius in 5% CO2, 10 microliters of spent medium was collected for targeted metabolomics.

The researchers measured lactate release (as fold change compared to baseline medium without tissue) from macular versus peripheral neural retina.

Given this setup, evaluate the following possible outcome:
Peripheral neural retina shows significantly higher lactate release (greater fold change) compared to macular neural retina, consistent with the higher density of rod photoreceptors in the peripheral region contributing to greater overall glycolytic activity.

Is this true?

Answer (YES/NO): NO